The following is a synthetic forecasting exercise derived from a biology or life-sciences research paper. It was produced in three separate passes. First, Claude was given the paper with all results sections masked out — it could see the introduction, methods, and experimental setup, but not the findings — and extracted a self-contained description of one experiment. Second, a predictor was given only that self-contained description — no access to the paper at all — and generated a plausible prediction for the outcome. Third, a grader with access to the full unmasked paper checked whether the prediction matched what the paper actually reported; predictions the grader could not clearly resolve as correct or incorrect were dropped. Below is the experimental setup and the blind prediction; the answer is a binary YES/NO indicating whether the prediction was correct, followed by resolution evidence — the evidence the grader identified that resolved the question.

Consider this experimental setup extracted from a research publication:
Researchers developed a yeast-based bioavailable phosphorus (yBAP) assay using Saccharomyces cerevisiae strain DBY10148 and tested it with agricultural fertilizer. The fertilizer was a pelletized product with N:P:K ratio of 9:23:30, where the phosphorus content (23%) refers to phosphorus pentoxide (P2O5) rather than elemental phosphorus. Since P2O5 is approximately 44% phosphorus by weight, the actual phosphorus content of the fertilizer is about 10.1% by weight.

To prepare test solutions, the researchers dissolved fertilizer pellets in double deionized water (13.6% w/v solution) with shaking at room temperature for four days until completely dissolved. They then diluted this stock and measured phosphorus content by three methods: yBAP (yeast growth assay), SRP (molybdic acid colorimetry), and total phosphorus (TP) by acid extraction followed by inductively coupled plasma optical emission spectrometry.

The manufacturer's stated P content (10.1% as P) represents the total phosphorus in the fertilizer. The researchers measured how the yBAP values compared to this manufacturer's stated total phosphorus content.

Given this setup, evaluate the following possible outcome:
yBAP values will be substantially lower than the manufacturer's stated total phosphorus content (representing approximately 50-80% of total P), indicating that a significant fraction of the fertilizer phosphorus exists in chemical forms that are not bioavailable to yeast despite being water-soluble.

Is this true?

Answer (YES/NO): NO